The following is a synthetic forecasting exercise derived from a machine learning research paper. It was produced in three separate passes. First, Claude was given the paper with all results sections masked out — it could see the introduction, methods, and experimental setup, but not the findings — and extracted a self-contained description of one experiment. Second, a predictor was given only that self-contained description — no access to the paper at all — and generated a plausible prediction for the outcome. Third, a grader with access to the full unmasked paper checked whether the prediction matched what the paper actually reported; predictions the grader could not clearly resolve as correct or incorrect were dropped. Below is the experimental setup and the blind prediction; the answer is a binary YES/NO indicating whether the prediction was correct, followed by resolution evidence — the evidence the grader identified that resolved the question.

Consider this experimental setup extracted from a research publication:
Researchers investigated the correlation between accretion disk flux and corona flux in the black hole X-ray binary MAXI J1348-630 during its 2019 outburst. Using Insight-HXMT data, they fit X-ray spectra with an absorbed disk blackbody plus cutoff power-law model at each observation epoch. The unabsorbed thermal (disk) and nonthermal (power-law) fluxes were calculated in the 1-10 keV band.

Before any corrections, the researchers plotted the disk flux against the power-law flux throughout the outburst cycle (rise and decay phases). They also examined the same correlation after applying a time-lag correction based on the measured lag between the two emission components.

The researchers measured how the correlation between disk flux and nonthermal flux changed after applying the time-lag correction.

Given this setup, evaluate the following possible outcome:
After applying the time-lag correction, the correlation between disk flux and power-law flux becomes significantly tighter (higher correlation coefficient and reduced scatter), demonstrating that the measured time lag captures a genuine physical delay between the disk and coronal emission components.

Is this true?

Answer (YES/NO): YES